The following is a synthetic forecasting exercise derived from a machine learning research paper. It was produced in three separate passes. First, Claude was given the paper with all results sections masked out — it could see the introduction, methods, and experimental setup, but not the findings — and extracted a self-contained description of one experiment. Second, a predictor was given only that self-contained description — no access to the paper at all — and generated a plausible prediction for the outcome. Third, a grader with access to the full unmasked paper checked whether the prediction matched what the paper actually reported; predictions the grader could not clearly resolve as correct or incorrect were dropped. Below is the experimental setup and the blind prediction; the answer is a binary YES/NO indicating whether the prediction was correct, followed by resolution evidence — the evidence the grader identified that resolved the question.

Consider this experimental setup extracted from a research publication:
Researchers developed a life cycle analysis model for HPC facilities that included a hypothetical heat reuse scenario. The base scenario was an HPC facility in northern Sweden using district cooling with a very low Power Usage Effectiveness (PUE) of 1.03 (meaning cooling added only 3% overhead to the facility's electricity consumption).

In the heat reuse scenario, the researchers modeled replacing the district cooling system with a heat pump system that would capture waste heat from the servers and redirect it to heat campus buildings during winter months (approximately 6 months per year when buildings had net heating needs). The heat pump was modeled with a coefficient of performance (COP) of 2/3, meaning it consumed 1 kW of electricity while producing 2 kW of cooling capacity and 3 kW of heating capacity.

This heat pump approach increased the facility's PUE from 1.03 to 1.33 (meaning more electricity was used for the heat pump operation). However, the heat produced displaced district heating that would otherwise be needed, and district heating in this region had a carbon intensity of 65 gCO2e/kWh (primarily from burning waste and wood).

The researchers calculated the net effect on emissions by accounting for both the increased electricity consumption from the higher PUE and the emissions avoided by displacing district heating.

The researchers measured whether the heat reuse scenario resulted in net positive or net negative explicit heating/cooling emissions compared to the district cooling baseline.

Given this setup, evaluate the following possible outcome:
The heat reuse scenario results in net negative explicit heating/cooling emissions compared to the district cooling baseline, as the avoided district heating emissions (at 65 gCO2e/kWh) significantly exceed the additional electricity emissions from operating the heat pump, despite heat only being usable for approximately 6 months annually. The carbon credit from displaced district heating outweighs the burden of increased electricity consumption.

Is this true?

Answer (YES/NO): YES